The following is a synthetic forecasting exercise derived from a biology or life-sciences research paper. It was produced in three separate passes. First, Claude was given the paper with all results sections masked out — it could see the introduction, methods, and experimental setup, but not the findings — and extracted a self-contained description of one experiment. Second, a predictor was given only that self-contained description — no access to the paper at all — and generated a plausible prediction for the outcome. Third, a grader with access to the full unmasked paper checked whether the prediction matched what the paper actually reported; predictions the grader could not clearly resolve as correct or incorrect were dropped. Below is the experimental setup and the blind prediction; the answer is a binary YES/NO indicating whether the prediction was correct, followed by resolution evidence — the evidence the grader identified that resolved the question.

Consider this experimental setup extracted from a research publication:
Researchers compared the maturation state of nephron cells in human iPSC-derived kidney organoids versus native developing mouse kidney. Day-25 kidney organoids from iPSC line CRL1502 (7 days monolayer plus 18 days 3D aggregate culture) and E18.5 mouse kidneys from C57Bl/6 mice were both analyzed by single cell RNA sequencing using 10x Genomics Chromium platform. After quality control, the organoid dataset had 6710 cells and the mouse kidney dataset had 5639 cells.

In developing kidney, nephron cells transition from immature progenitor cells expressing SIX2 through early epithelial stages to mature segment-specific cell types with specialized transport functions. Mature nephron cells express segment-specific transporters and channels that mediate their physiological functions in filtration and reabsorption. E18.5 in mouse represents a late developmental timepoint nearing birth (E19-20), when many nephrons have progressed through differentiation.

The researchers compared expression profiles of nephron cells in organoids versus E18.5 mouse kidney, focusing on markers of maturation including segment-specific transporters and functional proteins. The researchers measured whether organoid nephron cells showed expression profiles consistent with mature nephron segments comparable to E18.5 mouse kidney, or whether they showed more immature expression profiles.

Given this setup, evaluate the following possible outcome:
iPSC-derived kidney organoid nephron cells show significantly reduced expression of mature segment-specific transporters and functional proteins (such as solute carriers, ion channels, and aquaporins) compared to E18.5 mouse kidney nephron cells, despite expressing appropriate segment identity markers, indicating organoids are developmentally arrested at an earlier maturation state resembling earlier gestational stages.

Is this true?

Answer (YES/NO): YES